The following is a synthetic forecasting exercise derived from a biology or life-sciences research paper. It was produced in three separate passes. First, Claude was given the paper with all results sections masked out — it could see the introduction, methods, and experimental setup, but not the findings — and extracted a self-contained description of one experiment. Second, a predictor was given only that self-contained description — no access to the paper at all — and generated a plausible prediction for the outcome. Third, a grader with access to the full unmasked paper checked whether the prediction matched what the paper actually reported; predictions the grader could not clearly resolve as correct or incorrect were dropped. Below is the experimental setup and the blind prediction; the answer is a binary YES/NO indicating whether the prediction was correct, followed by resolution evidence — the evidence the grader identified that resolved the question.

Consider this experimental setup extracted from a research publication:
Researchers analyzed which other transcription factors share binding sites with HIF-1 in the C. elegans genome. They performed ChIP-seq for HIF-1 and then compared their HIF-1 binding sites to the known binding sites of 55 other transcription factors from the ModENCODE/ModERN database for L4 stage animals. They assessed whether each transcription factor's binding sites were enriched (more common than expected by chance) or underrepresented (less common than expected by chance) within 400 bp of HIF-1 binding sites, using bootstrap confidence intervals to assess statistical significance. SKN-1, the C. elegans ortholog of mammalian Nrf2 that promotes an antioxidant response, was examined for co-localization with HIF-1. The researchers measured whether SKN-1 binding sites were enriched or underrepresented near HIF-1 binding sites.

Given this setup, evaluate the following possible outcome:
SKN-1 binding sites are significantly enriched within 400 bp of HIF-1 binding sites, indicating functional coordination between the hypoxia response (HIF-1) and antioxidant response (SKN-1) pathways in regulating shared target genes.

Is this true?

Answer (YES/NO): YES